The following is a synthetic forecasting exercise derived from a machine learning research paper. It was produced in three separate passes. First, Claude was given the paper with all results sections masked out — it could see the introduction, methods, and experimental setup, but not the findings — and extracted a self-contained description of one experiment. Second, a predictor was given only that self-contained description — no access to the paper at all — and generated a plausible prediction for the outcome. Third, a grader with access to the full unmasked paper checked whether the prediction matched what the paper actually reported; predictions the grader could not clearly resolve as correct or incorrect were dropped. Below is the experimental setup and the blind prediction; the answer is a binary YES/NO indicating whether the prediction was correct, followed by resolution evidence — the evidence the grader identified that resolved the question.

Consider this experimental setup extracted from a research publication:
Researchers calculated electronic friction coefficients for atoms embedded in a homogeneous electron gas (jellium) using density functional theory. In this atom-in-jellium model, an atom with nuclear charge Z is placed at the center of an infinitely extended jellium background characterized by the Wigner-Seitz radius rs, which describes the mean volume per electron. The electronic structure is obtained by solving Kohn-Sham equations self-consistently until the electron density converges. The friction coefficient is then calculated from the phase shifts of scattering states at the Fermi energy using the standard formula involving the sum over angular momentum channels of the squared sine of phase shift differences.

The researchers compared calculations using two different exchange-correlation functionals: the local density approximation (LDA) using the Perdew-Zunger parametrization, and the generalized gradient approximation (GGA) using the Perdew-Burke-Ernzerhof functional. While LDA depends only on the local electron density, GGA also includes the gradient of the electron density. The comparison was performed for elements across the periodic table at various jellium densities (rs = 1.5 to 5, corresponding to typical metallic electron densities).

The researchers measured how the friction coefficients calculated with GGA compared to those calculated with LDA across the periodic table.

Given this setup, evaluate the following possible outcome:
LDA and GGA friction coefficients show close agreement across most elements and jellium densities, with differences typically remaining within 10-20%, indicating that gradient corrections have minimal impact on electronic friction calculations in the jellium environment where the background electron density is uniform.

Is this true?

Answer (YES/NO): YES